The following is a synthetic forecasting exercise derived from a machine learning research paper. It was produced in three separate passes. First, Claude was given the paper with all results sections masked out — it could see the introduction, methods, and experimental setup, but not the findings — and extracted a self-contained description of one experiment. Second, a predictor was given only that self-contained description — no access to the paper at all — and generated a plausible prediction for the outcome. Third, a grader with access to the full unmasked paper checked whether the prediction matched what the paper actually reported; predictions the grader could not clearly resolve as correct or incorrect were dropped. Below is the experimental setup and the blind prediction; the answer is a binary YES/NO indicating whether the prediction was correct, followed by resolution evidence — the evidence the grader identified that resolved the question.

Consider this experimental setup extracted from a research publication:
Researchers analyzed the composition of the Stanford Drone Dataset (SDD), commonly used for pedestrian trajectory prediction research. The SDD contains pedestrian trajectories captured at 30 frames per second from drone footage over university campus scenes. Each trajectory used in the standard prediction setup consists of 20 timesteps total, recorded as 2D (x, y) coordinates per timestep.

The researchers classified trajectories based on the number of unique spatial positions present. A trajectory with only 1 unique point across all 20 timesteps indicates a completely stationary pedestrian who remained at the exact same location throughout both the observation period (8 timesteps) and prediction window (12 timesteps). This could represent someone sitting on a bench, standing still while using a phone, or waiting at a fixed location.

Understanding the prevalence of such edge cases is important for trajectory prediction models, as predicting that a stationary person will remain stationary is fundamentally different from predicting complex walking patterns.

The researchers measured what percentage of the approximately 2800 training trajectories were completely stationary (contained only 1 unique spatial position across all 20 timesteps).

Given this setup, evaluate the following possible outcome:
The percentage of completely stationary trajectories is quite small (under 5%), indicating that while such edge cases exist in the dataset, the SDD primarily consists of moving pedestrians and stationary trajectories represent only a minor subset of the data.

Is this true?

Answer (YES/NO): NO